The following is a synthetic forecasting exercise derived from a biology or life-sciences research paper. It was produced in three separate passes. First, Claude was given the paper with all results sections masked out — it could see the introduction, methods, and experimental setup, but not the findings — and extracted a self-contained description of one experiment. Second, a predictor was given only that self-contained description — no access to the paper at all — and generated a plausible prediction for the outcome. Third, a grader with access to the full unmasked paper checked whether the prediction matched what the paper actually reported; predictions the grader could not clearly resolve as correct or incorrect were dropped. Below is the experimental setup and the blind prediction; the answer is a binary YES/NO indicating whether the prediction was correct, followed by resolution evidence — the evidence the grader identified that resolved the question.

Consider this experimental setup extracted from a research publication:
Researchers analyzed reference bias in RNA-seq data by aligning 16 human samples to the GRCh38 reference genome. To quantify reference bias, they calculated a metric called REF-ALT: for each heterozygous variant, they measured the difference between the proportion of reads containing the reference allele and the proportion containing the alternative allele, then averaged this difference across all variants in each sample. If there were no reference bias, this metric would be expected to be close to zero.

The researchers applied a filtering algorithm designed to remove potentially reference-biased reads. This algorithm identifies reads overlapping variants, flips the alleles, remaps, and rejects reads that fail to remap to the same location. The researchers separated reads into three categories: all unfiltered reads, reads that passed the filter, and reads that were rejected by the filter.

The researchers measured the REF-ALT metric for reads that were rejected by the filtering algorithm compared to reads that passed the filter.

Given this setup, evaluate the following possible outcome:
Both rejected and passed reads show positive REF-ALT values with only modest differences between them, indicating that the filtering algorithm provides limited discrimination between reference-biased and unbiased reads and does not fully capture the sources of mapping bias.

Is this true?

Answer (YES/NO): NO